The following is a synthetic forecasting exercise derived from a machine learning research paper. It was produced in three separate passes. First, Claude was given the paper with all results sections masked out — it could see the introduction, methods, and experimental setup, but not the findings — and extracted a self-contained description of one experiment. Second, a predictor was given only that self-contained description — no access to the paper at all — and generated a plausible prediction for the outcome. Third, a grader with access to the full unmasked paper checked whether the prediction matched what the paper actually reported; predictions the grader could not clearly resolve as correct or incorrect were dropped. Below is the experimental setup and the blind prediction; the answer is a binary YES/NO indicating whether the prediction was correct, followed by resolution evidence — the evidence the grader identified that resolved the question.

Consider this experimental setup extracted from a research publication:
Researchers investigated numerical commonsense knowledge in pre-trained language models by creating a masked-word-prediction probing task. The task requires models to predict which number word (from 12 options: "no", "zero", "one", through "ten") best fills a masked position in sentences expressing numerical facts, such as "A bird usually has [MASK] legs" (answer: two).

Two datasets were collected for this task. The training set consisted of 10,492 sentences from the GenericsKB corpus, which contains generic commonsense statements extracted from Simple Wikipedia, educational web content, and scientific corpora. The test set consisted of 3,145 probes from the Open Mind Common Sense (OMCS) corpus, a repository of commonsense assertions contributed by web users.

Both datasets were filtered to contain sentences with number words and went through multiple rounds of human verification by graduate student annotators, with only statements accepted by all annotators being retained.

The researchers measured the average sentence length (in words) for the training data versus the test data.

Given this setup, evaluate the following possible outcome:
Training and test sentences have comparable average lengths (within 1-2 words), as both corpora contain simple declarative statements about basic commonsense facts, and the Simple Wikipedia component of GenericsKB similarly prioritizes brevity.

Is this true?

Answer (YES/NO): NO